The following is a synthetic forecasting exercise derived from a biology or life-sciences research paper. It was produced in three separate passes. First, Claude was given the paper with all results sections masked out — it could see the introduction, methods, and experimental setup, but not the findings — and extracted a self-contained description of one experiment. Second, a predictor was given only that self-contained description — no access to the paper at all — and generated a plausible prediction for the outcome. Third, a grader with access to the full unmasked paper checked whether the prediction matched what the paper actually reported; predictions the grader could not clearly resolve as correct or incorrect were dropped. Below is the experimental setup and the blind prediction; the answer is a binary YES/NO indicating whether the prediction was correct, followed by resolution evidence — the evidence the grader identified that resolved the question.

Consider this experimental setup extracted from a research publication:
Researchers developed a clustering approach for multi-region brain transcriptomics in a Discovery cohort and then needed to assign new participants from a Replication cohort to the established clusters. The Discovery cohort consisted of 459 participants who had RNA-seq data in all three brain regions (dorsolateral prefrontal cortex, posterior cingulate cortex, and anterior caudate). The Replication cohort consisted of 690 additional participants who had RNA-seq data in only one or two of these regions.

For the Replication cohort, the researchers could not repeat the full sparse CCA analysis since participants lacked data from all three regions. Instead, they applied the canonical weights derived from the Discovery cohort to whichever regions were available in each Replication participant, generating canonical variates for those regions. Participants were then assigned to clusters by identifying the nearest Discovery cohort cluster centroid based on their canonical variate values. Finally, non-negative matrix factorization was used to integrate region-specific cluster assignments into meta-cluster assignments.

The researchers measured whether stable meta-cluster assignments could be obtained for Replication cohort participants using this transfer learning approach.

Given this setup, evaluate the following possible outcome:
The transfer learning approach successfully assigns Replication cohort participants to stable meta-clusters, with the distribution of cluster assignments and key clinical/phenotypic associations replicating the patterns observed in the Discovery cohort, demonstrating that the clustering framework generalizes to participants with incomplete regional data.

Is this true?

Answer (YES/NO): YES